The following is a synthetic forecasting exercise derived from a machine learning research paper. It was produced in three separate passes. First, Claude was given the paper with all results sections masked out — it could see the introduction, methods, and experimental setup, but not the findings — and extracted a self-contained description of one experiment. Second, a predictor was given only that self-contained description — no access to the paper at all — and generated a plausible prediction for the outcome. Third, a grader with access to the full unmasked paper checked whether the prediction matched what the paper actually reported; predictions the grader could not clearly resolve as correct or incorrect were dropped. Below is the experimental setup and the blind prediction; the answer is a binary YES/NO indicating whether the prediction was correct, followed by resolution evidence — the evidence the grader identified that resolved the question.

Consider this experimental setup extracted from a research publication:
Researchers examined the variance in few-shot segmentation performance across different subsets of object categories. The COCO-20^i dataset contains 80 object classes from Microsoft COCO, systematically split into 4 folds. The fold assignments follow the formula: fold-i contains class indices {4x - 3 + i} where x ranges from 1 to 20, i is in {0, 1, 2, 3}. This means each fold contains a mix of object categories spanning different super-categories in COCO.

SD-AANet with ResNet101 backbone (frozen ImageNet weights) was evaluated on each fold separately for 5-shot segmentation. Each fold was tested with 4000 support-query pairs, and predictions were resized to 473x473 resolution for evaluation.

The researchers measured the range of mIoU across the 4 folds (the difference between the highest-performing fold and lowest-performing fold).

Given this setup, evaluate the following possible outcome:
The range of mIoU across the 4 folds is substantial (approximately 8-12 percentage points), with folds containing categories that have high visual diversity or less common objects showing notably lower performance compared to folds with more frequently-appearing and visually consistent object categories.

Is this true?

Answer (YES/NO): YES